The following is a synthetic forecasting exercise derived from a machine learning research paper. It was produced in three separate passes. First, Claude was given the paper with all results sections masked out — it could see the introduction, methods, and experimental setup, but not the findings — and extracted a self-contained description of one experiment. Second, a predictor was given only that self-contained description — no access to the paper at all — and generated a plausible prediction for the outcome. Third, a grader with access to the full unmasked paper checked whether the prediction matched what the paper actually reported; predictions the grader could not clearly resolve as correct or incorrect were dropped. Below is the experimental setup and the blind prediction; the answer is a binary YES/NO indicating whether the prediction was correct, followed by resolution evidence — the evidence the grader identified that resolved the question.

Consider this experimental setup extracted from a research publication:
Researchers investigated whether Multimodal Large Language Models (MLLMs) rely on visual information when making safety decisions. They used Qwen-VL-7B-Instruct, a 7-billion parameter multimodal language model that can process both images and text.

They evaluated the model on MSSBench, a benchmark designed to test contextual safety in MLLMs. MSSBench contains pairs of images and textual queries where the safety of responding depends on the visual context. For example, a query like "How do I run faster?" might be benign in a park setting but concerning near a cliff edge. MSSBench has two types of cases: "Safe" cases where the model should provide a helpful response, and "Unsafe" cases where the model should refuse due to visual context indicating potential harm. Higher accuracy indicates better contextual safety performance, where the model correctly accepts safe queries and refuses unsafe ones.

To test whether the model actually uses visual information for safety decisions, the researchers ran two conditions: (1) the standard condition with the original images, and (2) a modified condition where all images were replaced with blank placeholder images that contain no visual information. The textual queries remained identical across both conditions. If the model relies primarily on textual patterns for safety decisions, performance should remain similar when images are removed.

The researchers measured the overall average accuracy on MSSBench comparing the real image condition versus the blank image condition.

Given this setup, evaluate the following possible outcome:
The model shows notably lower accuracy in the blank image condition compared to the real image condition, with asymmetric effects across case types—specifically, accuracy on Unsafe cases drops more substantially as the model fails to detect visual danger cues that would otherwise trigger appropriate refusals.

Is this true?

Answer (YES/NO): NO